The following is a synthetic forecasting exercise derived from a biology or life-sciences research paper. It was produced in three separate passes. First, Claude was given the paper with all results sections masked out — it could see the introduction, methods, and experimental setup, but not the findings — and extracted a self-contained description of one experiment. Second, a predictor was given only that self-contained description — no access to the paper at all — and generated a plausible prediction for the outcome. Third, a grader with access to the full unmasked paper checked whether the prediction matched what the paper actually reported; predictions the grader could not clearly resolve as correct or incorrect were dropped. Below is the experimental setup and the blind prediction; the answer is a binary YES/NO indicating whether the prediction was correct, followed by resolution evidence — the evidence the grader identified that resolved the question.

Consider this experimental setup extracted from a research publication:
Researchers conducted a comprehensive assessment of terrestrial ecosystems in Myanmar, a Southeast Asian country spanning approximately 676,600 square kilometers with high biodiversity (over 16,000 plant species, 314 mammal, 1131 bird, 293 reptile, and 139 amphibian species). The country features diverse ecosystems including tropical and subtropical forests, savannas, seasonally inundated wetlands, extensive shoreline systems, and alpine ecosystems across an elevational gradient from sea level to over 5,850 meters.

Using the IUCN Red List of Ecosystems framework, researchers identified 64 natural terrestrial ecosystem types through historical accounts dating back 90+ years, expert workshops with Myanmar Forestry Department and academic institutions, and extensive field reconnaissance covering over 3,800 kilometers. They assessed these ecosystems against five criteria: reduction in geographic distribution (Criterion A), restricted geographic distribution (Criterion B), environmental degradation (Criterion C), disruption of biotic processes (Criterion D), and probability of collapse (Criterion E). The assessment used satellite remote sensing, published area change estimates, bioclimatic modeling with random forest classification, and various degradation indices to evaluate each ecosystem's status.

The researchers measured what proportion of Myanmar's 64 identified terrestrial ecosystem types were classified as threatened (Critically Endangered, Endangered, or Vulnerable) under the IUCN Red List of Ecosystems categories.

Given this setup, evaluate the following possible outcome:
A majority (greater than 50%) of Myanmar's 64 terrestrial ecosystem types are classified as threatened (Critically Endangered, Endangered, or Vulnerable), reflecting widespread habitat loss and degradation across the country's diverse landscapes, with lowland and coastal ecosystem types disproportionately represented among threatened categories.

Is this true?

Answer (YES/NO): NO